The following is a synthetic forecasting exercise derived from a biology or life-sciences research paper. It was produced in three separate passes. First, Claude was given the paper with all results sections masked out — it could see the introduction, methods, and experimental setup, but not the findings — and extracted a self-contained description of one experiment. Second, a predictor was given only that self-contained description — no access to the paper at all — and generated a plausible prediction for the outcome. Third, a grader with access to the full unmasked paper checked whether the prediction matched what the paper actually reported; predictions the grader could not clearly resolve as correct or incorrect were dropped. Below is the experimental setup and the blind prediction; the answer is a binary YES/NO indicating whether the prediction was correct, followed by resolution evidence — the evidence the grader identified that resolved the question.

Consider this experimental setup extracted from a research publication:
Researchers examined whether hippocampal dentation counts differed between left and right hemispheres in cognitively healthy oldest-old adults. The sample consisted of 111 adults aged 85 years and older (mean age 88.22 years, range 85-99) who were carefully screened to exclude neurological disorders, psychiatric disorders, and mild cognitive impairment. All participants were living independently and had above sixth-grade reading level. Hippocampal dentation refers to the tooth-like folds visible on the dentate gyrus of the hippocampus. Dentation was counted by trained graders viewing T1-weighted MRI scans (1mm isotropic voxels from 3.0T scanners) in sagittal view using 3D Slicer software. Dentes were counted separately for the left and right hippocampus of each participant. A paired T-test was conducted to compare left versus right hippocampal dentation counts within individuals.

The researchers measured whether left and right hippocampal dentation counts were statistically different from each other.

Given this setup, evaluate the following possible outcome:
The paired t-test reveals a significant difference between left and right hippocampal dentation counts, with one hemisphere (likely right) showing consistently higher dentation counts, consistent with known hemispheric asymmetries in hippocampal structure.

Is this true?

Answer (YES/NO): NO